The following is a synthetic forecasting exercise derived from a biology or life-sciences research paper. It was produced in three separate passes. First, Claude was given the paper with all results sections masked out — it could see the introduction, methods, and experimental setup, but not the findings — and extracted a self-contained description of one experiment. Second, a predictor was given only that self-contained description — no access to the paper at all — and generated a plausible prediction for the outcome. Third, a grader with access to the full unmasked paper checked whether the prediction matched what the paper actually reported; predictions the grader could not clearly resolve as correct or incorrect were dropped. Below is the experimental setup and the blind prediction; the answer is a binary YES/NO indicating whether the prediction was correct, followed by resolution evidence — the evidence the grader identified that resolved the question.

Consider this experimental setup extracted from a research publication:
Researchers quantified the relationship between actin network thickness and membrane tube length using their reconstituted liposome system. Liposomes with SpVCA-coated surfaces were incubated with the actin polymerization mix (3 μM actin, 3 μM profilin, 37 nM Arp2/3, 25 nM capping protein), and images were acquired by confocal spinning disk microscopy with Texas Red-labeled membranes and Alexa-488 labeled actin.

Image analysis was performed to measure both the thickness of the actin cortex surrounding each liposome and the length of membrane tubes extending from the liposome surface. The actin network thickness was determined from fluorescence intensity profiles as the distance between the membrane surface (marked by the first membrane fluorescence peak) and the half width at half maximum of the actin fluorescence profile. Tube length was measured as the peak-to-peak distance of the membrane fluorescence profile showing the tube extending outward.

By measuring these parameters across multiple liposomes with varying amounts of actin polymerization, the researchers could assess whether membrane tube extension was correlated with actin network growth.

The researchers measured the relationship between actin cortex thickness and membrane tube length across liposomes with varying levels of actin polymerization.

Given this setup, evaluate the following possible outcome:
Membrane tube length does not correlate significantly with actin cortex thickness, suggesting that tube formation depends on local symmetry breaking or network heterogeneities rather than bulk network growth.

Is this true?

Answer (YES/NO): NO